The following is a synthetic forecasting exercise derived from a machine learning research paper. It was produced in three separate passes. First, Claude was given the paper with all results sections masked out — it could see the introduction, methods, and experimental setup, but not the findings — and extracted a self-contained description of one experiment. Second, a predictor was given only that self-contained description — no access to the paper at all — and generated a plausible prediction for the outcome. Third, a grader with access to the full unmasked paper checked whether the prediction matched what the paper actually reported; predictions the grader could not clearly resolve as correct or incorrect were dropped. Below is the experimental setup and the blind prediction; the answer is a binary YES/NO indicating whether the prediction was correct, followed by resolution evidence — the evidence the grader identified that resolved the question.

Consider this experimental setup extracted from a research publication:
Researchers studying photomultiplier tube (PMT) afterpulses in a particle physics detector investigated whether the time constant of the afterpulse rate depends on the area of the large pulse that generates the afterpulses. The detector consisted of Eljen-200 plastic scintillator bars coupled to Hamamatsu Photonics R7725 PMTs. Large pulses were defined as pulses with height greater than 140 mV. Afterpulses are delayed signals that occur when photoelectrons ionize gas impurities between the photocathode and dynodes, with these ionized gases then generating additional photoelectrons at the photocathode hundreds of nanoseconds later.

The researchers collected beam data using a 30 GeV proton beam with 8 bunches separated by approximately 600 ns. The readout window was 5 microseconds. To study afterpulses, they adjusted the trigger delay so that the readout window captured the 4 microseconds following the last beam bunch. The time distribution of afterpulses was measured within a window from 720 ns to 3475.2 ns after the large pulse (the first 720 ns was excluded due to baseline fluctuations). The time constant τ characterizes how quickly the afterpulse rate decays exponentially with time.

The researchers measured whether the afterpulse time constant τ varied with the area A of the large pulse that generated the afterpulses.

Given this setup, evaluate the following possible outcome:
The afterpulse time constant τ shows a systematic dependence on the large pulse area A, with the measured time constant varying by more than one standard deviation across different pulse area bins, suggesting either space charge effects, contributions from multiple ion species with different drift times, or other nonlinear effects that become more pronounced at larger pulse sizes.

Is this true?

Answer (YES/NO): NO